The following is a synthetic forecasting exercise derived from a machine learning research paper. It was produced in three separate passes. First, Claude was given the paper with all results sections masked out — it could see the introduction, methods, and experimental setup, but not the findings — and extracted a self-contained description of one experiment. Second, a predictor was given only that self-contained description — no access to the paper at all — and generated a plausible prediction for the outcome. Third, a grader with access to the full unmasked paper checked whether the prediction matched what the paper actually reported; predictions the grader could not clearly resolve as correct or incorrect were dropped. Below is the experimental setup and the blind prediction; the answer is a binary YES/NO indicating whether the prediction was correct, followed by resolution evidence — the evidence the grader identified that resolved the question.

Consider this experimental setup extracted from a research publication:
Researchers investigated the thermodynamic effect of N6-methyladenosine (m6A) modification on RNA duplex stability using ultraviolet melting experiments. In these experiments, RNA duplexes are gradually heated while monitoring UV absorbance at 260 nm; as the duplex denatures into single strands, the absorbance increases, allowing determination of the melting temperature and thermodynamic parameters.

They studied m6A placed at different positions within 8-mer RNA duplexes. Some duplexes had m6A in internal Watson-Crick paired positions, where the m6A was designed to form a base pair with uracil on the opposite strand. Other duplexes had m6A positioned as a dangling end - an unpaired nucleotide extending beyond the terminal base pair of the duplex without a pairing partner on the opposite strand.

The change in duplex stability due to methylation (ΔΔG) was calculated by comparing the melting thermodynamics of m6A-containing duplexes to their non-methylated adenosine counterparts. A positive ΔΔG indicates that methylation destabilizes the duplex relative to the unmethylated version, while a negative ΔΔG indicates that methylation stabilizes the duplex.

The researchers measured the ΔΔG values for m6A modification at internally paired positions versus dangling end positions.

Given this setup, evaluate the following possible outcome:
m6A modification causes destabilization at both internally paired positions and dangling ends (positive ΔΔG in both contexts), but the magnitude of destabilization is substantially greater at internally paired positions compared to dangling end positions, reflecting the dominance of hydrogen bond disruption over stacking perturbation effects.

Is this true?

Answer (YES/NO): NO